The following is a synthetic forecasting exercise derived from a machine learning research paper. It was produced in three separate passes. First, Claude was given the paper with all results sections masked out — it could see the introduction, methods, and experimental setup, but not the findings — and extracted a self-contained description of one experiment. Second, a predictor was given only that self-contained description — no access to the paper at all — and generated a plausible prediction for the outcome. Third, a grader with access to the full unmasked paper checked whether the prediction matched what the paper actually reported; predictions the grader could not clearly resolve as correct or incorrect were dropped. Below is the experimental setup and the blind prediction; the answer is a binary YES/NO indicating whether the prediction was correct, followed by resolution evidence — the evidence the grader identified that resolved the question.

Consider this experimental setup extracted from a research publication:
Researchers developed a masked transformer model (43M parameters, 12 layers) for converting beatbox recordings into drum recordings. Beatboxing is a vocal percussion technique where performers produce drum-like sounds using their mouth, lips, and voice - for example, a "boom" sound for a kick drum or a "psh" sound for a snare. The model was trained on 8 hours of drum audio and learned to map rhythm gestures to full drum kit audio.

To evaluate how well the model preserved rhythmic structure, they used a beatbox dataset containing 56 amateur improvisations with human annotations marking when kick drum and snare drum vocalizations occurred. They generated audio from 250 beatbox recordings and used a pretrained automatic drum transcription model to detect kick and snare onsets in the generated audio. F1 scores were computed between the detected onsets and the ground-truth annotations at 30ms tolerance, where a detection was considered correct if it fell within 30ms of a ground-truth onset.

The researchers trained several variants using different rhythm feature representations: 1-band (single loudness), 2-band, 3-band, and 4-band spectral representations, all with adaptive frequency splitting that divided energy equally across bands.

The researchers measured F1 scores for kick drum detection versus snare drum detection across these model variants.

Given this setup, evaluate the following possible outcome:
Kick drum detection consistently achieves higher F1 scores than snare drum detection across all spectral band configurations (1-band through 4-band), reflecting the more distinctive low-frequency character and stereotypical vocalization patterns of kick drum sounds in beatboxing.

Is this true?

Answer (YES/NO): YES